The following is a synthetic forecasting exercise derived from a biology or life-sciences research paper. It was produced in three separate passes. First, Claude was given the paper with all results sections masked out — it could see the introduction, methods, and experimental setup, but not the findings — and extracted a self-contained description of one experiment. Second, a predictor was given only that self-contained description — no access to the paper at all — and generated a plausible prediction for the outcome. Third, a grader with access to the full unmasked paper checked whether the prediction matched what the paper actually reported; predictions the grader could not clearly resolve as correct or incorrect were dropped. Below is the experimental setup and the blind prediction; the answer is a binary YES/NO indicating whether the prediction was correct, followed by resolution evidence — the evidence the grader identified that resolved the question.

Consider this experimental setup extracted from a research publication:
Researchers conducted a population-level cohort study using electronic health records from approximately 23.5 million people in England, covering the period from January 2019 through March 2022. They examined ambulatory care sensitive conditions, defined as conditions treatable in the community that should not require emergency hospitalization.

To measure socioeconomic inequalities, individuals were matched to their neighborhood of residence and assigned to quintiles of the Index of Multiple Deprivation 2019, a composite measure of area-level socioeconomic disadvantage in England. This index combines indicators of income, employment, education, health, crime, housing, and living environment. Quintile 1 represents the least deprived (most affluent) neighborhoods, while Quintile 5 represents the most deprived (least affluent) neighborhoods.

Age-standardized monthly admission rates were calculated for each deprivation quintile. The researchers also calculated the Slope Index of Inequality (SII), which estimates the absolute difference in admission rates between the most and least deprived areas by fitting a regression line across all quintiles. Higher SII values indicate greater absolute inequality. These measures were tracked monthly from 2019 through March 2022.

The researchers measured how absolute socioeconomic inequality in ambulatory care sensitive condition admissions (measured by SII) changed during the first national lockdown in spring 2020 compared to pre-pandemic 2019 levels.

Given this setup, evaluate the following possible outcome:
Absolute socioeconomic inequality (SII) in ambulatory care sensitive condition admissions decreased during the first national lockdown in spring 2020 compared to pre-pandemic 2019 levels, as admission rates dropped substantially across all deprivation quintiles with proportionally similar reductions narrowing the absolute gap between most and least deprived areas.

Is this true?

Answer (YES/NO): YES